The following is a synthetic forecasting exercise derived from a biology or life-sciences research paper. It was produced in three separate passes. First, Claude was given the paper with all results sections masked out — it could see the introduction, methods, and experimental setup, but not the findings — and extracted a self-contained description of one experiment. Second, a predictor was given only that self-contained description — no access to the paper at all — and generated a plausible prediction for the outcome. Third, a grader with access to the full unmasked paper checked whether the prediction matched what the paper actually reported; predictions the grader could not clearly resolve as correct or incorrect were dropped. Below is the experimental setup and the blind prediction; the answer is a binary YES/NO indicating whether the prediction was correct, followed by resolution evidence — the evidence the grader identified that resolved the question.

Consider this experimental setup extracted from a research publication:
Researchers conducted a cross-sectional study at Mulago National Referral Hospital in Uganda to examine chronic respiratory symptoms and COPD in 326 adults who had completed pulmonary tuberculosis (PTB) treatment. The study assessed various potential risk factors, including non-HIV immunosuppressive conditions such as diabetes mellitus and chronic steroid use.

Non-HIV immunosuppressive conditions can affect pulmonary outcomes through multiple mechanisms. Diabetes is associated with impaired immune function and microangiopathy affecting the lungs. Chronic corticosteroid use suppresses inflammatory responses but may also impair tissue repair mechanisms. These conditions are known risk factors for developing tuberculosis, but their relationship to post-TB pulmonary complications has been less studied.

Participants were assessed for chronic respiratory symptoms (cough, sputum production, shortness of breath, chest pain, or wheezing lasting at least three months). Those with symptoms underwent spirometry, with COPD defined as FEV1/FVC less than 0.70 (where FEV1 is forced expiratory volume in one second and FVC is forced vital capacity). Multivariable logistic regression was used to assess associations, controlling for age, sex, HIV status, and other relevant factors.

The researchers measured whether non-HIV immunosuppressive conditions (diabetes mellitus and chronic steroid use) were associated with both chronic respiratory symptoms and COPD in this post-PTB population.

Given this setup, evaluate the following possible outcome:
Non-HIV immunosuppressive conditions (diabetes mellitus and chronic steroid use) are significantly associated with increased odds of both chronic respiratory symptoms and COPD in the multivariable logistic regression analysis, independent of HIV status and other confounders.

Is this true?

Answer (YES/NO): YES